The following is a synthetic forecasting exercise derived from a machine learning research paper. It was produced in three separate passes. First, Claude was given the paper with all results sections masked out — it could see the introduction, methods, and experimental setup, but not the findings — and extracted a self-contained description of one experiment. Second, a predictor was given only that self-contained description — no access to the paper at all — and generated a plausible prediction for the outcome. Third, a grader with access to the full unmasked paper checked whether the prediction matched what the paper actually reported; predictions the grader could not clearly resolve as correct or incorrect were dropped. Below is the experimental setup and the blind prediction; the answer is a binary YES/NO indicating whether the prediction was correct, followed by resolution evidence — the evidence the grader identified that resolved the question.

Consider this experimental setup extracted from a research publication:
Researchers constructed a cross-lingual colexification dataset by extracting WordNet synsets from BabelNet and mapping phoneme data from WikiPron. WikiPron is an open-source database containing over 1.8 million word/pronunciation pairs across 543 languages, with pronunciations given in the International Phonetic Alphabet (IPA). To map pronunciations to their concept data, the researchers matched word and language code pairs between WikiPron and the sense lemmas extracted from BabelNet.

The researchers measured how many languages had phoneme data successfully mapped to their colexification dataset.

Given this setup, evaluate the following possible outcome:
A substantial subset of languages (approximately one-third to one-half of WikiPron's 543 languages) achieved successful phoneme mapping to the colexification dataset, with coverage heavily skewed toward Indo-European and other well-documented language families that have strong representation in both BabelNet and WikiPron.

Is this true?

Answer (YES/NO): NO